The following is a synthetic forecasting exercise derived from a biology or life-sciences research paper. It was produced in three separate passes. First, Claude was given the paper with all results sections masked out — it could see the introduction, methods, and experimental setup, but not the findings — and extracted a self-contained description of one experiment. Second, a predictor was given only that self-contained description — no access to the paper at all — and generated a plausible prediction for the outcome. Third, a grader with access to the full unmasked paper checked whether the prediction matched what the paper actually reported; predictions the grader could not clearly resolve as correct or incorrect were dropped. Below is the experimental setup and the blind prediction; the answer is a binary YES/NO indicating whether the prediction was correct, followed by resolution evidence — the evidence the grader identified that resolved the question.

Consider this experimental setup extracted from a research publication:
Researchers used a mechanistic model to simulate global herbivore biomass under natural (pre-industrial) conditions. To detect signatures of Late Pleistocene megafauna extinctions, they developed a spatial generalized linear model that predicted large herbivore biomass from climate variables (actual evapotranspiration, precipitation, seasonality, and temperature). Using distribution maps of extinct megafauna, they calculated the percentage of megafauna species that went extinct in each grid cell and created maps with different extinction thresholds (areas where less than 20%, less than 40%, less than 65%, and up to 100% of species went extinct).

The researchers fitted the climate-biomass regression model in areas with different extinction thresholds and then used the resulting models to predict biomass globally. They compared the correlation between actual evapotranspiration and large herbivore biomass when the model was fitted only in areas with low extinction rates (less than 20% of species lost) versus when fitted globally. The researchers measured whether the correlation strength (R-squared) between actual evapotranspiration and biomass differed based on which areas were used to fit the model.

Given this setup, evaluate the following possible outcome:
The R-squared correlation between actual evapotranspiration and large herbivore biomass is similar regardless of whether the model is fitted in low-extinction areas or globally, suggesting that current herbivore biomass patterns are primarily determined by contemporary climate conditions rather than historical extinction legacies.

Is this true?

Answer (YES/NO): NO